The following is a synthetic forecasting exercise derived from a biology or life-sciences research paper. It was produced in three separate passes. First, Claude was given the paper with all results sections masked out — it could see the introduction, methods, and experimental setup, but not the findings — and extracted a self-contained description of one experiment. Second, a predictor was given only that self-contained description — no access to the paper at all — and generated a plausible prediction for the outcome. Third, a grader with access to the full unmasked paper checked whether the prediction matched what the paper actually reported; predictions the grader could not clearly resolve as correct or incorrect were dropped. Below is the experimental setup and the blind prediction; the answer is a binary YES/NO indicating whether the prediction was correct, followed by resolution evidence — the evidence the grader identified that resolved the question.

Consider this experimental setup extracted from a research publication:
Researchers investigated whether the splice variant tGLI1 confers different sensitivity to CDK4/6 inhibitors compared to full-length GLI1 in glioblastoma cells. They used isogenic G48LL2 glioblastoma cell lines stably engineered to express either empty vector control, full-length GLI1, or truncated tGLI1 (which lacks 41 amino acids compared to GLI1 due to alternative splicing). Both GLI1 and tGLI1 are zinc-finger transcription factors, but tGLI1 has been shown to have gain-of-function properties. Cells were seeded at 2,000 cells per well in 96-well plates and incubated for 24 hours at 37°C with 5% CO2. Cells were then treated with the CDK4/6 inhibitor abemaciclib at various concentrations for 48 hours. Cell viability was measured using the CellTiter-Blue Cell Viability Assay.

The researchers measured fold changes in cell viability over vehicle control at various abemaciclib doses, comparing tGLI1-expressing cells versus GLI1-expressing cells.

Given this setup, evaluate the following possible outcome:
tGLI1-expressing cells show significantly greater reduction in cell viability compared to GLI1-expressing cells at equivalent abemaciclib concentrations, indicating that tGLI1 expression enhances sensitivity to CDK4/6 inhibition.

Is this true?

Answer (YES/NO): NO